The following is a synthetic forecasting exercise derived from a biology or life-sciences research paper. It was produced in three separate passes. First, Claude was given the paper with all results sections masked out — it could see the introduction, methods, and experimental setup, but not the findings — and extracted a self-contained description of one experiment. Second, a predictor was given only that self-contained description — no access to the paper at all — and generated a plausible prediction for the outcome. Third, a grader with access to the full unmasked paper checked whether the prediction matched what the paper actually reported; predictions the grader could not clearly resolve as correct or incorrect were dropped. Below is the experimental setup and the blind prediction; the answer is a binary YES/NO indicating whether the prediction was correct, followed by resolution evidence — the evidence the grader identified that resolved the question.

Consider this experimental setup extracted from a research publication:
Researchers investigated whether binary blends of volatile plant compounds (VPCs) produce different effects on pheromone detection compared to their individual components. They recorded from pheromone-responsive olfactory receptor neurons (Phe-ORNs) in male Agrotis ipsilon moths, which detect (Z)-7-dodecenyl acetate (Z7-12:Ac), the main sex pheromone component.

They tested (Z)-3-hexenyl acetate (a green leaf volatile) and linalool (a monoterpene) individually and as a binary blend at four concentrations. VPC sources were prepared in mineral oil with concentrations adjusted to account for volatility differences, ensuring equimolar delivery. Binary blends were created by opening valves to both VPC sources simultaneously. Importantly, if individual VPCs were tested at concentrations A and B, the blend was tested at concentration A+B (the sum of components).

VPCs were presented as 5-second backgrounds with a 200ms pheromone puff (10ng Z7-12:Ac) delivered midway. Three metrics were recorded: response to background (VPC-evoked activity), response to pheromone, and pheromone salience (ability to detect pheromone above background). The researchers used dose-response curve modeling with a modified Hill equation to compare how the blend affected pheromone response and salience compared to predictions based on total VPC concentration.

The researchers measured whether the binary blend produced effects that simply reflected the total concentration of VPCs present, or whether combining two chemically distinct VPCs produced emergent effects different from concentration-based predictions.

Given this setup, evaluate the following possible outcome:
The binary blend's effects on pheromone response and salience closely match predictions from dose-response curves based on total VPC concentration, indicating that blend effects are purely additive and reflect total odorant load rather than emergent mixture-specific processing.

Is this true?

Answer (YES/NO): NO